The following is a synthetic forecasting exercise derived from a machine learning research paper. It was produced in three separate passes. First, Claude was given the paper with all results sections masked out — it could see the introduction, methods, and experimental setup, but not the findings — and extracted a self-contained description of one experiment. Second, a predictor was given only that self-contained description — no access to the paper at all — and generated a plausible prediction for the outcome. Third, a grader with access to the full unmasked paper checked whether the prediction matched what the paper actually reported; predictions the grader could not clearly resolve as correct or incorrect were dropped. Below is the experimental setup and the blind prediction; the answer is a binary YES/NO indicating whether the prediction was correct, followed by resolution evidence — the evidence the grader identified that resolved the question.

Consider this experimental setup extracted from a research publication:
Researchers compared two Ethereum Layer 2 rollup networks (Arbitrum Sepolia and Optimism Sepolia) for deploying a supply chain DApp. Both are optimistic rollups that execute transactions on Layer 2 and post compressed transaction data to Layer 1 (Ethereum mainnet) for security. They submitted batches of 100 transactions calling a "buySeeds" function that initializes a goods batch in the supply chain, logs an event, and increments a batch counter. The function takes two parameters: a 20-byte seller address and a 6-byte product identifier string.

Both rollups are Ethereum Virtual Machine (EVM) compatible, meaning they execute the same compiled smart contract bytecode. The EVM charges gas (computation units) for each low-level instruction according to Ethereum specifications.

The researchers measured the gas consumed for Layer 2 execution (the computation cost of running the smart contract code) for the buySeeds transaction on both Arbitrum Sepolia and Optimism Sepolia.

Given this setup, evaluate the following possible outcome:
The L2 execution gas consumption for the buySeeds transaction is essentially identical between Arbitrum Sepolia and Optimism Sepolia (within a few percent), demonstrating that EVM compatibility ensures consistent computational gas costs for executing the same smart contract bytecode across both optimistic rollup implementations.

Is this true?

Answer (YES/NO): YES